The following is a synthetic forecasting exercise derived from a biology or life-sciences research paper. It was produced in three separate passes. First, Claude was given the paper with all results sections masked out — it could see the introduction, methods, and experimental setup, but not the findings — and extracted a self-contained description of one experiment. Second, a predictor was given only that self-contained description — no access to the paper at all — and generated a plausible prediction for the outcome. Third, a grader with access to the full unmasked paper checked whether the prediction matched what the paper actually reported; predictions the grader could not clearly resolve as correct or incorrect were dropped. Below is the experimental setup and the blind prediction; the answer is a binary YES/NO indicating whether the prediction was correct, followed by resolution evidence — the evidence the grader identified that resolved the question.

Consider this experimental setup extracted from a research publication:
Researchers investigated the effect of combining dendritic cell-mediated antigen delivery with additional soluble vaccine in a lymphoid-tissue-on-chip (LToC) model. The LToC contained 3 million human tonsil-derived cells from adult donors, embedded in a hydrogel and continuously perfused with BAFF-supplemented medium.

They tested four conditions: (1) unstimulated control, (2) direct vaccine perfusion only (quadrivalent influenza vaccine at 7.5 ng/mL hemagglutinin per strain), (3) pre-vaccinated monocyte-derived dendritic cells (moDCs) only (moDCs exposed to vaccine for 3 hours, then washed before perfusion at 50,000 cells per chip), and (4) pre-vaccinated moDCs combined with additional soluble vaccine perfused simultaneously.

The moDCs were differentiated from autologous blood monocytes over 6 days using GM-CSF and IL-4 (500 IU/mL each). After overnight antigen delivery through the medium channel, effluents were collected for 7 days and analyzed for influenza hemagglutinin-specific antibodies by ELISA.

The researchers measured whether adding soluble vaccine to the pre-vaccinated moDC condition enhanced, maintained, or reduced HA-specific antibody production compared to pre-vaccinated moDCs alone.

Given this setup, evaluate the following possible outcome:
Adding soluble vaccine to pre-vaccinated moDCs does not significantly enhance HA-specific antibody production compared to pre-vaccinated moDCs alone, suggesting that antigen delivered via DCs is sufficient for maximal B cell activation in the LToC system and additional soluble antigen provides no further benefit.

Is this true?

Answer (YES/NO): NO